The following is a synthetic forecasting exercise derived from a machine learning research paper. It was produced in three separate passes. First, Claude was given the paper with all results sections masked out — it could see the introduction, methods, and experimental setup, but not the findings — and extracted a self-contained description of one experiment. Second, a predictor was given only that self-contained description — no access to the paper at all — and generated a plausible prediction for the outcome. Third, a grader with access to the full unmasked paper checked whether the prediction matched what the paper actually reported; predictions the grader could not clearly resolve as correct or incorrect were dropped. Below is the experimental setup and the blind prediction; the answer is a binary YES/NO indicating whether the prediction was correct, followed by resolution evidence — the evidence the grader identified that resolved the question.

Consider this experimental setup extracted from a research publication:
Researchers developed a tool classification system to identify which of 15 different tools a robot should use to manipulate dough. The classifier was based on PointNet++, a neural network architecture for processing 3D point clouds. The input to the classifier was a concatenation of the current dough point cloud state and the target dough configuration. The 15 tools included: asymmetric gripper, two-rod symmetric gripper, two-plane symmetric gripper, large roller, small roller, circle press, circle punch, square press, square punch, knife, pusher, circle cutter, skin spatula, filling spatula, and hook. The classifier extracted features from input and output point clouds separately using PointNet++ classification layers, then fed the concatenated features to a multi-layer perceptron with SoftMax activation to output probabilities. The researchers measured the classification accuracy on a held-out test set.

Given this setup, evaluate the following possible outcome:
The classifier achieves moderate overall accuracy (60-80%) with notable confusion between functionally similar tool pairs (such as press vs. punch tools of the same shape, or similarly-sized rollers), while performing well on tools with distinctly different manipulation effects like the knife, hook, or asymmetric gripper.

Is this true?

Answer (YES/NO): NO